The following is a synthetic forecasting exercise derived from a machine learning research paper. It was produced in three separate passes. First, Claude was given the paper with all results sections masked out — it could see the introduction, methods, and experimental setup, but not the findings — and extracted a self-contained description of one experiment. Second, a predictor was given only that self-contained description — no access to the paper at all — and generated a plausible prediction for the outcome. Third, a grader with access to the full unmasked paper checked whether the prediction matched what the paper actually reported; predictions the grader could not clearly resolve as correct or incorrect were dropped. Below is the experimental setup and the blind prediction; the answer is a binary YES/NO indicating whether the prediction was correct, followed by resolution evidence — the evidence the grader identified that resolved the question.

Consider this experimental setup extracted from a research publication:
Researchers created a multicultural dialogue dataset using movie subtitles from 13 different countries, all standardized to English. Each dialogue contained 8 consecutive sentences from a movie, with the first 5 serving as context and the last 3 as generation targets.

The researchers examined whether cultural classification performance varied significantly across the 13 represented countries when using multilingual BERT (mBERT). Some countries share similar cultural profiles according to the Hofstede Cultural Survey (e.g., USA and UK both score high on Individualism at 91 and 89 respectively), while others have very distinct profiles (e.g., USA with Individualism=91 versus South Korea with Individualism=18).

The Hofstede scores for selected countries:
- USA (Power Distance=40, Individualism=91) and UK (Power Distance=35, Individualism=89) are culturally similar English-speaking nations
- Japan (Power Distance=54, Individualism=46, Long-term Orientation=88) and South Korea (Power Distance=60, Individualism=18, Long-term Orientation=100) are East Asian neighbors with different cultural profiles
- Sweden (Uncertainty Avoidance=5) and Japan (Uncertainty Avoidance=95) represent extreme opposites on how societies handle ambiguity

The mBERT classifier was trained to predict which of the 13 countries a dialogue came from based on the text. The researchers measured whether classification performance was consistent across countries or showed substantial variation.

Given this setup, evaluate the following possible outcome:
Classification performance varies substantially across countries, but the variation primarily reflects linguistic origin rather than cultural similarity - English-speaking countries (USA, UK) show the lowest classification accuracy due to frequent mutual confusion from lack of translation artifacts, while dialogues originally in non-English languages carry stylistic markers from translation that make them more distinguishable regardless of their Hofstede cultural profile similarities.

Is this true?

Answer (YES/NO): NO